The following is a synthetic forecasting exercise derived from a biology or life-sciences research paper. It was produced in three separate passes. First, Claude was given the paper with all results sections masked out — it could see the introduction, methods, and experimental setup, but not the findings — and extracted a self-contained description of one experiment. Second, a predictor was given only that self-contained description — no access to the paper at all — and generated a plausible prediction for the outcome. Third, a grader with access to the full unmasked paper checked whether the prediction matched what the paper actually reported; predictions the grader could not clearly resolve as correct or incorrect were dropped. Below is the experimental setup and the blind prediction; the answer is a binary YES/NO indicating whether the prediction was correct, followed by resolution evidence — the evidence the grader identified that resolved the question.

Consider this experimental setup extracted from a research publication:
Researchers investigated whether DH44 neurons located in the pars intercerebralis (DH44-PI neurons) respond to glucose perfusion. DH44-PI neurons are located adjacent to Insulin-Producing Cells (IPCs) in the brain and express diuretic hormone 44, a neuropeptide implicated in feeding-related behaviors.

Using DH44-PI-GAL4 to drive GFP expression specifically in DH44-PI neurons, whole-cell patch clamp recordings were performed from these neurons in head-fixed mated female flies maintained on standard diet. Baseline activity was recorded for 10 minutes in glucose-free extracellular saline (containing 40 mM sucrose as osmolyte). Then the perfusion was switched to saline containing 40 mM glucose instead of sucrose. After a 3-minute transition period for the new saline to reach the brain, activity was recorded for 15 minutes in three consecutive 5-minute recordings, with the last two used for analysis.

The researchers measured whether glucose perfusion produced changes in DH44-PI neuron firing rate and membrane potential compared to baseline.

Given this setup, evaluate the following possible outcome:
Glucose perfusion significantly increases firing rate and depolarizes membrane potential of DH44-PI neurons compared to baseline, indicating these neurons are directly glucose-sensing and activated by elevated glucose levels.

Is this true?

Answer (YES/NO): NO